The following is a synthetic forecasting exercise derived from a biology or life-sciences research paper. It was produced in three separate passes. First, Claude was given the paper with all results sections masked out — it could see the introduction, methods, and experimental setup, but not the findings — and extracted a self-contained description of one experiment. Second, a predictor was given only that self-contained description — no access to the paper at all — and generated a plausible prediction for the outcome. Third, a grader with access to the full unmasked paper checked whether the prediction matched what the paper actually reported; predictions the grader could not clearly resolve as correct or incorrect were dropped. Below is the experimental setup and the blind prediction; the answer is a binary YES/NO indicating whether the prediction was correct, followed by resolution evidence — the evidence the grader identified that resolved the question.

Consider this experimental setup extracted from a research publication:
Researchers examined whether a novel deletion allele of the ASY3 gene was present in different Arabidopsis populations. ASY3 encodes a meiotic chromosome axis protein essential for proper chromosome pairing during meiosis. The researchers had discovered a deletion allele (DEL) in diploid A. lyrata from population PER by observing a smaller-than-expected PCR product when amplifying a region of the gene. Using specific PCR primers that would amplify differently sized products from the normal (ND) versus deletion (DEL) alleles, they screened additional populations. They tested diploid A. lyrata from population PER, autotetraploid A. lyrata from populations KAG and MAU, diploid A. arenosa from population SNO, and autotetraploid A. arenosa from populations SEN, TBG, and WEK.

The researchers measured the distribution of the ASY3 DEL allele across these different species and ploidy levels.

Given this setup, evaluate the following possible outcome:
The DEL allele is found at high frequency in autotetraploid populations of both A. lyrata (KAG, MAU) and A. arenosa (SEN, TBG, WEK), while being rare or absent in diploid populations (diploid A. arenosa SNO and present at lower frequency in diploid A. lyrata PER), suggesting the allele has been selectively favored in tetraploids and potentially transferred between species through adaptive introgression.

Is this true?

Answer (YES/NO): NO